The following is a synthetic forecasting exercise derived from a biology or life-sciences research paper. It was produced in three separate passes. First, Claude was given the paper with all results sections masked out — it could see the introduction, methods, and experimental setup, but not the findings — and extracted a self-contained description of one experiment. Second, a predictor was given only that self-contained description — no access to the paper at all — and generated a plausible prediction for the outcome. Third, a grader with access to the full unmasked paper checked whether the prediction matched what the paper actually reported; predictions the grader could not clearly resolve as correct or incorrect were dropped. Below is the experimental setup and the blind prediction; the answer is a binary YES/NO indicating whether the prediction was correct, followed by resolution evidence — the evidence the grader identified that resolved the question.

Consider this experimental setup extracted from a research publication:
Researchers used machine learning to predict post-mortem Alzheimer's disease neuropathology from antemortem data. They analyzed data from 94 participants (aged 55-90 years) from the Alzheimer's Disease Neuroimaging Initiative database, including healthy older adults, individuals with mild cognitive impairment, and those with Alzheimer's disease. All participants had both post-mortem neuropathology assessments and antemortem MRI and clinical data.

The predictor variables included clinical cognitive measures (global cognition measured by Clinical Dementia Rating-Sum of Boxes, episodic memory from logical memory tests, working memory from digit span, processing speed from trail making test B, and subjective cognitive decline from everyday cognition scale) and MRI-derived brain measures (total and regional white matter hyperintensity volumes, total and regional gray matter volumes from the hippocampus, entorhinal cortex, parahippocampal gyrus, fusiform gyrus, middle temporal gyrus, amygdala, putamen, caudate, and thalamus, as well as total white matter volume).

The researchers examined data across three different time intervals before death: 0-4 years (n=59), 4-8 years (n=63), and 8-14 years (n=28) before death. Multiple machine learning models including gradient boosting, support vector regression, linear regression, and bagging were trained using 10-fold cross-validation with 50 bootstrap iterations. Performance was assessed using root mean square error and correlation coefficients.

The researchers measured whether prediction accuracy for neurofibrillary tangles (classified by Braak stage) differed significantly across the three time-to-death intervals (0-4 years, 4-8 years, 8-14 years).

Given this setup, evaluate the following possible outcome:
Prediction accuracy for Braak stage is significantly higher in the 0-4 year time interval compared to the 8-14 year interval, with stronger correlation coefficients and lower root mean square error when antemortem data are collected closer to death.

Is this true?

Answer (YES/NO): NO